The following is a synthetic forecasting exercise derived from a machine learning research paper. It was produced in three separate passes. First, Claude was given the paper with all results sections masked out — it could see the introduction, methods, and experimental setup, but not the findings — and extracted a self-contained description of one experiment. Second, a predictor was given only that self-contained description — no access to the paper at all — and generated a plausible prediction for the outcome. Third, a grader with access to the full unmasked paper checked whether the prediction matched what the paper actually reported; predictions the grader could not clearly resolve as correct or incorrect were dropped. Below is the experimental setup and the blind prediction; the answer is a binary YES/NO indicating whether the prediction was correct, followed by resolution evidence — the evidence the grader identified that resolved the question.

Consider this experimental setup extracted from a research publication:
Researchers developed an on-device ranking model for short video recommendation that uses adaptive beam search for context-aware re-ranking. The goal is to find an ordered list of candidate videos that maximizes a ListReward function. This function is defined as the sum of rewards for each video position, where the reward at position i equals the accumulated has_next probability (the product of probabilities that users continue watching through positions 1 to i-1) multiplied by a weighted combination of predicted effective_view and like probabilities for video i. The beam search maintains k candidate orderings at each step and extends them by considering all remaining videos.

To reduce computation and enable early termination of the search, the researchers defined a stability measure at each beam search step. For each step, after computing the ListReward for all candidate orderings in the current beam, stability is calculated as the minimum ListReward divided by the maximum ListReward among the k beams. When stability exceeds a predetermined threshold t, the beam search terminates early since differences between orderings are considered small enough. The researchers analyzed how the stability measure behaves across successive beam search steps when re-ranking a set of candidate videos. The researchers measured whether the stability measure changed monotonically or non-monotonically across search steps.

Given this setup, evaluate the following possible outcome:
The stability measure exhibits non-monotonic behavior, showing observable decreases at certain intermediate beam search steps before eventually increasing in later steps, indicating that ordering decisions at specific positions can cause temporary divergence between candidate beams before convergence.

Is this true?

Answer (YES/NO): NO